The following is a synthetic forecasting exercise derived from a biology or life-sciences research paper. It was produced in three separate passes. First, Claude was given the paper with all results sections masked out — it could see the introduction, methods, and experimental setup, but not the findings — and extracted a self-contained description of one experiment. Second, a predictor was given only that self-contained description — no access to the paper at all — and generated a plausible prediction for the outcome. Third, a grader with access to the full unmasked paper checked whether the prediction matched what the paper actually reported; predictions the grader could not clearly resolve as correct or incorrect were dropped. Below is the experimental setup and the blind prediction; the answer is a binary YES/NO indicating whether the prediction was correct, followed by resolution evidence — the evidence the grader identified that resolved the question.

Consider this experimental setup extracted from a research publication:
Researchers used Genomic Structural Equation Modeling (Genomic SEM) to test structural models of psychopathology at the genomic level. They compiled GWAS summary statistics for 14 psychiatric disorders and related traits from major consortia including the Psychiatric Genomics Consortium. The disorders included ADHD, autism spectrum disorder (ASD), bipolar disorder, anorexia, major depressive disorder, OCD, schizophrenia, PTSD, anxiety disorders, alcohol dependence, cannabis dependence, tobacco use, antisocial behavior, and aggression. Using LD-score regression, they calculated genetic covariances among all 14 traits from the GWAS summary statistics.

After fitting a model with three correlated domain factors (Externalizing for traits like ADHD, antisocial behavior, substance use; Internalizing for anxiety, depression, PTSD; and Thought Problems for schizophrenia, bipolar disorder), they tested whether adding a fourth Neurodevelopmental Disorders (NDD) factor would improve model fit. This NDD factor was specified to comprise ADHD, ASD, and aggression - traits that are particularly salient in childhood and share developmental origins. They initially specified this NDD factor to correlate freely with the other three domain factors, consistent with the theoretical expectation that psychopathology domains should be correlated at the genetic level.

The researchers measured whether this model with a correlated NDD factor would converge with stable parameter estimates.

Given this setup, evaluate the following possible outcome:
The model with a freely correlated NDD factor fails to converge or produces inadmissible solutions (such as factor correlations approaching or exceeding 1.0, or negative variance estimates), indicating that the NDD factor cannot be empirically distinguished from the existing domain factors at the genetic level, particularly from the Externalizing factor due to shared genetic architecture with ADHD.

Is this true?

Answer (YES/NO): YES